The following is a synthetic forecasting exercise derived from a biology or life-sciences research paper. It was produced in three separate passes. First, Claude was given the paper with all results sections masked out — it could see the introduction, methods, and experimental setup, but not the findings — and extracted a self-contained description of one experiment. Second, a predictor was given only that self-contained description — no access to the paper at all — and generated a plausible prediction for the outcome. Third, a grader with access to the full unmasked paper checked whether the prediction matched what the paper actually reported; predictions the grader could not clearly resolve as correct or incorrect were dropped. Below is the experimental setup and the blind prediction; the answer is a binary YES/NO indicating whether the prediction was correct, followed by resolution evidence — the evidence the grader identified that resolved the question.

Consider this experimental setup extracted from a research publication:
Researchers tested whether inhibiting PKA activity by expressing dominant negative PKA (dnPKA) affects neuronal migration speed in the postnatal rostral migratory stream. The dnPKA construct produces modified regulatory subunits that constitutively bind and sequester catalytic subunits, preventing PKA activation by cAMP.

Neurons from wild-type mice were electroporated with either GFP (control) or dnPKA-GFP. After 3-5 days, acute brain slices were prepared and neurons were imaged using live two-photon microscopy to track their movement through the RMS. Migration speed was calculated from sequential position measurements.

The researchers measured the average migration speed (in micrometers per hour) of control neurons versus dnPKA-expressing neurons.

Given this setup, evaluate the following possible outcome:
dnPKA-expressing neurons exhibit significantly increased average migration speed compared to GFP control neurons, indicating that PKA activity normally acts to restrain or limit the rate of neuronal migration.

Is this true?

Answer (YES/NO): NO